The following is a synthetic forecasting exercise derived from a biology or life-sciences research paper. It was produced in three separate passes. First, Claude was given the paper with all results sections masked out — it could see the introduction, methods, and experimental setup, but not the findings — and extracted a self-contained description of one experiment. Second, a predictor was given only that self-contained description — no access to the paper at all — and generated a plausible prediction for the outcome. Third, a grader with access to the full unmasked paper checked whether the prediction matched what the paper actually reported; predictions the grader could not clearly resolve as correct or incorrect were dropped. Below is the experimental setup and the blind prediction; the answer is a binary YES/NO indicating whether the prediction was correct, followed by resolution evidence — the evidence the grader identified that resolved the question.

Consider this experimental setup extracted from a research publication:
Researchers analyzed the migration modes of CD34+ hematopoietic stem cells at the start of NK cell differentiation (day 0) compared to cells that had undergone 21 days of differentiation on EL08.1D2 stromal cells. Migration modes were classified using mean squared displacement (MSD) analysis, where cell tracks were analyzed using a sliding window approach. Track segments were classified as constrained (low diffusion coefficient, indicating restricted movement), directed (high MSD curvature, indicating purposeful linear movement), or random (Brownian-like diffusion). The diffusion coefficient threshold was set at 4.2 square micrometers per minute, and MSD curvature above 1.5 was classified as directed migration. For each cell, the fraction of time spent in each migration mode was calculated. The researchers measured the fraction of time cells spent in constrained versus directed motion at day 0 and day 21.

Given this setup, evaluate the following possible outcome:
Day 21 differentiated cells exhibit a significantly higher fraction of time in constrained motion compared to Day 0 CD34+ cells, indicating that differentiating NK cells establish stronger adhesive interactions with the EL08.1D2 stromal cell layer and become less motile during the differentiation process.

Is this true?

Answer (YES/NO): NO